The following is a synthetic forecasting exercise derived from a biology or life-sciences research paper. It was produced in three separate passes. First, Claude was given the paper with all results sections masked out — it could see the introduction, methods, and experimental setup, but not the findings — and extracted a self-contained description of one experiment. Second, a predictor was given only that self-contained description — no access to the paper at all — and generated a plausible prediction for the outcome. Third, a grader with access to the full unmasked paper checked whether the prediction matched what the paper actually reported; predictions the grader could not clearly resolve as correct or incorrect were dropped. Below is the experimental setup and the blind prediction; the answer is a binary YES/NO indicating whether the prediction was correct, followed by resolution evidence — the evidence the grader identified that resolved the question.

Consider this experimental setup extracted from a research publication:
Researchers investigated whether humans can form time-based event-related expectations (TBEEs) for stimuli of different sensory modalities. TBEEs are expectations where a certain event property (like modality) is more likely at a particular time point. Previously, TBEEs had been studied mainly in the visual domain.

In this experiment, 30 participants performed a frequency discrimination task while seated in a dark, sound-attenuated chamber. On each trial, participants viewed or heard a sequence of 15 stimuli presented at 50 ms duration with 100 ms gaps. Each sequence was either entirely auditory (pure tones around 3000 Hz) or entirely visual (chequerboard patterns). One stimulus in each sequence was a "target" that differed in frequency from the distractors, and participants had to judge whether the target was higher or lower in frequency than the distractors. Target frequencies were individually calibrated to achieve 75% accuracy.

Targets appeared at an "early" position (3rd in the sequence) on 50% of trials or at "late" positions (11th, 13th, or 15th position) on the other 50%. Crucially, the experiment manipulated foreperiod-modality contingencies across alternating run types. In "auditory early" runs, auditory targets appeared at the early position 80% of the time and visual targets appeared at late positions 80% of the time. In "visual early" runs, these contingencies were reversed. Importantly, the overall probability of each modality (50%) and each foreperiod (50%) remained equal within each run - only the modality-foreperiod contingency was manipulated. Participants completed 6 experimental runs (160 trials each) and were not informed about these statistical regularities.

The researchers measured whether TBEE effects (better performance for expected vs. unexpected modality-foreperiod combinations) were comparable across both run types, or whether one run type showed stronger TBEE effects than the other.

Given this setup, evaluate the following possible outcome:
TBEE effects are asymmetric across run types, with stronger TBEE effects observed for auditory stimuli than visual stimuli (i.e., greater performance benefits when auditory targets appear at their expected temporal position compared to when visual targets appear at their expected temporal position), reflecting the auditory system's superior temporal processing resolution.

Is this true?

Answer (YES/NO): YES